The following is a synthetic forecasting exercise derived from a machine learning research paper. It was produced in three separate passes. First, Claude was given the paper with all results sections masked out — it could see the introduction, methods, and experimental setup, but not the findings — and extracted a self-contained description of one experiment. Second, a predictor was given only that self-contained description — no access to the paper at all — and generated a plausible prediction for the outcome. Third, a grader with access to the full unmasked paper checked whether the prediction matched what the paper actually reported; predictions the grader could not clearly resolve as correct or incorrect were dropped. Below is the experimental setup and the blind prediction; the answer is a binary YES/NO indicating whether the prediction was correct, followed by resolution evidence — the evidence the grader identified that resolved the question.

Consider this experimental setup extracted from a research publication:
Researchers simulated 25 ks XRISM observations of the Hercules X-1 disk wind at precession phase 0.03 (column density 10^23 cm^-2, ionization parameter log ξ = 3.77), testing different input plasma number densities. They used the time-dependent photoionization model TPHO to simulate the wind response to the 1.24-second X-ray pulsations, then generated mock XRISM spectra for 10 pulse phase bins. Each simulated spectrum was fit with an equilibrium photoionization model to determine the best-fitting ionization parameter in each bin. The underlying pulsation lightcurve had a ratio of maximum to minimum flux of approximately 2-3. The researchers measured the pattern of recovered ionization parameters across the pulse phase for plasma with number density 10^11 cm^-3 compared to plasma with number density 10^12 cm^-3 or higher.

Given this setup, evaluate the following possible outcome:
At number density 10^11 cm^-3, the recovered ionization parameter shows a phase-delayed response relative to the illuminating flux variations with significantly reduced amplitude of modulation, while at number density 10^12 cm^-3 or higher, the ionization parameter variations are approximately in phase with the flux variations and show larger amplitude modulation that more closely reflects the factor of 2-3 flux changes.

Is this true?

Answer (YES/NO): YES